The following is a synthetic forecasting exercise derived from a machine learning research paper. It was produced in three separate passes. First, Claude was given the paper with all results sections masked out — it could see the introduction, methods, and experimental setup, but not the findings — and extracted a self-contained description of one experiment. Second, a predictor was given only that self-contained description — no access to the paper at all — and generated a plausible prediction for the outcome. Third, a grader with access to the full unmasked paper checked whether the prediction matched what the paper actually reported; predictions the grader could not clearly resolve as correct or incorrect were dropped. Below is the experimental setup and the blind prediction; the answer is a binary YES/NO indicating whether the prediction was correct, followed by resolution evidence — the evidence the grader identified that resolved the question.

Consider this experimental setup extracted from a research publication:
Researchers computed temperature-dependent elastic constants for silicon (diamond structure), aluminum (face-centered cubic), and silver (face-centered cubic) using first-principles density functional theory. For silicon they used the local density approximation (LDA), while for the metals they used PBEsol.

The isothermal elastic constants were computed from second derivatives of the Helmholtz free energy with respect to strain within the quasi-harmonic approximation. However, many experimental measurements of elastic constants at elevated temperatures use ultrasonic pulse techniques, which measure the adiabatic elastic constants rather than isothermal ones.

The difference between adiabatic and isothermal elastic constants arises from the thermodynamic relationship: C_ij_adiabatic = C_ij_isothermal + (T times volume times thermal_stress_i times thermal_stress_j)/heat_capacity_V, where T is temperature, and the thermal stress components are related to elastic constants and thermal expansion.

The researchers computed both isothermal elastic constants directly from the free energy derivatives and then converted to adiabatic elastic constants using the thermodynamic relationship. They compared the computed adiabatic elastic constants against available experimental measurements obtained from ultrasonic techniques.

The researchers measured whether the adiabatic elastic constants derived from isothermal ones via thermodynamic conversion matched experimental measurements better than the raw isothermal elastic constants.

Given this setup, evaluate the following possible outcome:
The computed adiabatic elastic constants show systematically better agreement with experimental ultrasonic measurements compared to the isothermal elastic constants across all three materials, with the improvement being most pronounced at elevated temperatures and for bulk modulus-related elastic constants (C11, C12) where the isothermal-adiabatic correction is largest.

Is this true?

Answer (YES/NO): NO